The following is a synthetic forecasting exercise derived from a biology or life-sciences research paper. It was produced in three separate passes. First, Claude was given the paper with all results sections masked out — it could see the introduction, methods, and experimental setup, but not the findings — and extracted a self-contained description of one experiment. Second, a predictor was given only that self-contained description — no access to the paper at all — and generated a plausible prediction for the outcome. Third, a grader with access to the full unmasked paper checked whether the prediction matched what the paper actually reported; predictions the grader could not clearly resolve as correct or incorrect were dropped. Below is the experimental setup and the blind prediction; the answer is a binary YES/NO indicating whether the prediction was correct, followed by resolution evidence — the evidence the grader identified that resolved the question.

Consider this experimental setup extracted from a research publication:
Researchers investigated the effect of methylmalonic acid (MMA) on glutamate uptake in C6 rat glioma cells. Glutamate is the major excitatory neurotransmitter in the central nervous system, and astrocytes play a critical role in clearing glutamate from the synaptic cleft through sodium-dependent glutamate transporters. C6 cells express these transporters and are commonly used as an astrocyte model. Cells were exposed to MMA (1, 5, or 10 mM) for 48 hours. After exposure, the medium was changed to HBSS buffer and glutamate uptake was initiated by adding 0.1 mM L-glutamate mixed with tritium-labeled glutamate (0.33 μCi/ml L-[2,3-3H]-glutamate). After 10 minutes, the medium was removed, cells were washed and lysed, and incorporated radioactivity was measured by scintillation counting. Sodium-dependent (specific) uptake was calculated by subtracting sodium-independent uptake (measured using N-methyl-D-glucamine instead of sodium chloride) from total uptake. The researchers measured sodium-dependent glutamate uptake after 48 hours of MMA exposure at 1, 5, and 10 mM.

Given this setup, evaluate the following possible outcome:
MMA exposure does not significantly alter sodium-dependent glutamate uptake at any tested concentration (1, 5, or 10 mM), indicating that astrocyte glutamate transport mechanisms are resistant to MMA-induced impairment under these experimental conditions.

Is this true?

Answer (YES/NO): NO